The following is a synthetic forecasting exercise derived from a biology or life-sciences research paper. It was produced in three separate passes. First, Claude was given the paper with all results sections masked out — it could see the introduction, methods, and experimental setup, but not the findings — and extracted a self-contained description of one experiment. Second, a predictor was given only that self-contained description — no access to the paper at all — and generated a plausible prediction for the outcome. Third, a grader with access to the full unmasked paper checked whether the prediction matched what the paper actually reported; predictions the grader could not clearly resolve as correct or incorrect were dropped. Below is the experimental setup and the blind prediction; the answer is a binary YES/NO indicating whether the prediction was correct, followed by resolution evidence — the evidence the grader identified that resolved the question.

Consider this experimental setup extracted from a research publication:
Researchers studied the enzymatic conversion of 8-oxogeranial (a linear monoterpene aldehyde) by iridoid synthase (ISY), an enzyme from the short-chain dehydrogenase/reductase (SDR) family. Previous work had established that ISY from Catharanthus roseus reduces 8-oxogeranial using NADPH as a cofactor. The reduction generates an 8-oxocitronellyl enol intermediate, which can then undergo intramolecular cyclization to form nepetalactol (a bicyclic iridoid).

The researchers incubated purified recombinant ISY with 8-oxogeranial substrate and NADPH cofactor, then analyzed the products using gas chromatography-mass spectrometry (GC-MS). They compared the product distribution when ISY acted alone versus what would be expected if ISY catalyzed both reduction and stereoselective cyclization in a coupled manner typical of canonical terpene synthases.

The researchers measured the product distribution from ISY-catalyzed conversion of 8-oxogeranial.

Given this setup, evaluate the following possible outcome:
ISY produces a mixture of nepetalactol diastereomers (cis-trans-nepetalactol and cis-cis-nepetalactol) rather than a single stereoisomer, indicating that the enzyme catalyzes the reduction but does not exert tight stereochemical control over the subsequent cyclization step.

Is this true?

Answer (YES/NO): NO